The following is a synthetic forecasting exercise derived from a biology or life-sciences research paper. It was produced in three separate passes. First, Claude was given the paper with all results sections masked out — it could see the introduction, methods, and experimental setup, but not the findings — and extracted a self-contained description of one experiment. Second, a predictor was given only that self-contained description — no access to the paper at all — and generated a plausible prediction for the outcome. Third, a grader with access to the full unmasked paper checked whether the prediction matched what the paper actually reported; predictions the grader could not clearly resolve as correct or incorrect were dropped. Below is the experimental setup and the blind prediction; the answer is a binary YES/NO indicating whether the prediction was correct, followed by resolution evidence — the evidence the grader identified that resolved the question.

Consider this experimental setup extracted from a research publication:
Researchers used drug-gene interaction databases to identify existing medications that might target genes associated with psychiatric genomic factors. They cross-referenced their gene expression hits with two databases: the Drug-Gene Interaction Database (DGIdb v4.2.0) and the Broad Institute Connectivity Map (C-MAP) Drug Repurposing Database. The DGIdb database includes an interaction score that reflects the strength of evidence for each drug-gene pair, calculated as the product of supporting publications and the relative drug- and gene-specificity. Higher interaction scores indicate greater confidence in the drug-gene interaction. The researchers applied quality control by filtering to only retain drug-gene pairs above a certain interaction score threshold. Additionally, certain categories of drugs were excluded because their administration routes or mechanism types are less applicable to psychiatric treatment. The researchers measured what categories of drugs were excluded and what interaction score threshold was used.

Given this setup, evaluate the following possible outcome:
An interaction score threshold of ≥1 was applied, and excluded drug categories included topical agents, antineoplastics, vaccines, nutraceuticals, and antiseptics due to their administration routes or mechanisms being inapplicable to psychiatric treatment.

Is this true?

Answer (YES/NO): NO